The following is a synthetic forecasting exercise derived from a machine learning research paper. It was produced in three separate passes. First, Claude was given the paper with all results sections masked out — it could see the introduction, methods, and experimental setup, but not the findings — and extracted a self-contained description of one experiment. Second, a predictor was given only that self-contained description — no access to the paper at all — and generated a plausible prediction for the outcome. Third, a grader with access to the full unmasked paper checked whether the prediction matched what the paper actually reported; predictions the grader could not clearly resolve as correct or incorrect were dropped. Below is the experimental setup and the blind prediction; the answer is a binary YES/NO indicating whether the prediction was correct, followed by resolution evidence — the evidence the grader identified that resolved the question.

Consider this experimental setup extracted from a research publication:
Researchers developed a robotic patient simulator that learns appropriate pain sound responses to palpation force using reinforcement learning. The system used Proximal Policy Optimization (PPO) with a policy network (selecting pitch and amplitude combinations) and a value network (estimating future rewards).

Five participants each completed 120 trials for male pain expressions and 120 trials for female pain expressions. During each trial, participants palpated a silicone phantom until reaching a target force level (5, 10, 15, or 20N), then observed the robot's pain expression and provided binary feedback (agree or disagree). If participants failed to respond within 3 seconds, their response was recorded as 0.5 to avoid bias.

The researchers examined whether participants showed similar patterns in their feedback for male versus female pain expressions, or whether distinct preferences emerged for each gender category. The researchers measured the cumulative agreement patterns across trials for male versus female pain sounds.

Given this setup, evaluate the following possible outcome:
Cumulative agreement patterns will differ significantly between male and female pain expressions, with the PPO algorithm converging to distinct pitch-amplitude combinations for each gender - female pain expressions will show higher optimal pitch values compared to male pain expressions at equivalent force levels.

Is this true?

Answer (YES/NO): NO